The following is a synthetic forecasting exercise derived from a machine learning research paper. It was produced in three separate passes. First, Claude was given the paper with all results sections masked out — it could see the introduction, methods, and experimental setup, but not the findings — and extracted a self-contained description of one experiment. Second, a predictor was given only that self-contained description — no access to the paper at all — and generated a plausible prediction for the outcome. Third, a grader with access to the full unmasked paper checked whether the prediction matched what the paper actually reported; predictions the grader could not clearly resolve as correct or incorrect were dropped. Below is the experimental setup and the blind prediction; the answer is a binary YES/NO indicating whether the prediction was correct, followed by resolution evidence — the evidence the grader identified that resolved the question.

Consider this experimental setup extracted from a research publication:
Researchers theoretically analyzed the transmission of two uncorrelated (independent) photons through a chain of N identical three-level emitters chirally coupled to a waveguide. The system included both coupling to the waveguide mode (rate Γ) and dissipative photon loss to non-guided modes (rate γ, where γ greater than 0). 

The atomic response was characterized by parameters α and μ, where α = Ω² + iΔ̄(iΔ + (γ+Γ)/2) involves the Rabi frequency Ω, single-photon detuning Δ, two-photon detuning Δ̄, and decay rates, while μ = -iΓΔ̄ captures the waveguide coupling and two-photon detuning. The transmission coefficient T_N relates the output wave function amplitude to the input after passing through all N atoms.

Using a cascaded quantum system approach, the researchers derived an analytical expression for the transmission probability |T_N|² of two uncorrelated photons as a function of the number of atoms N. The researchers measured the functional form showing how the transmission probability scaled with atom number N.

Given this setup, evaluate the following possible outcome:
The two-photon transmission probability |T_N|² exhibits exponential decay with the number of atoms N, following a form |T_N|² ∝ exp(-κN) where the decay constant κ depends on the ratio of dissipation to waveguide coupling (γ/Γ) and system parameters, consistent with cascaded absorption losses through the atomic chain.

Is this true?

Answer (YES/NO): YES